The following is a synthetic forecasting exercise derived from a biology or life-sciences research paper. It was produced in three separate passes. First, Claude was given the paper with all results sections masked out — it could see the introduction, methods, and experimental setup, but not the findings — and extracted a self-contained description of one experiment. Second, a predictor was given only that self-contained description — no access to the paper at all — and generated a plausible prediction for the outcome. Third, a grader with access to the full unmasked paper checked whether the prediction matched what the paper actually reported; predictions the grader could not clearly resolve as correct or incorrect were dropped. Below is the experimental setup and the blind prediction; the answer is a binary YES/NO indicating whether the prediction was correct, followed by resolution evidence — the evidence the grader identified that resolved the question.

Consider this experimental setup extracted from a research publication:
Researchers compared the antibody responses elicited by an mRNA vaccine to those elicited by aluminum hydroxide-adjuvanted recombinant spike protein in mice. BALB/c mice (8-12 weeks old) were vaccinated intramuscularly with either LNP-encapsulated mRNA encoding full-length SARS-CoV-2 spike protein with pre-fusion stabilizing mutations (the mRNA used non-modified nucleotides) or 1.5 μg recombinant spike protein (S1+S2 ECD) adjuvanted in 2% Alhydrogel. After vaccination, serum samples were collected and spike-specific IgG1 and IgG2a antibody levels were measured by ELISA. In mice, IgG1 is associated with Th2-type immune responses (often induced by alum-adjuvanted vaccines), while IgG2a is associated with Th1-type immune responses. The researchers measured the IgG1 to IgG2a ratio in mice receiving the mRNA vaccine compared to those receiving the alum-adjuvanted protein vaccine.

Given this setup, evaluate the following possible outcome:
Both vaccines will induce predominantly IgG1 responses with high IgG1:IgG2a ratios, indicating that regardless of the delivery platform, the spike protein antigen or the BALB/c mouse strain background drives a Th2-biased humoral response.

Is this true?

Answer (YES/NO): NO